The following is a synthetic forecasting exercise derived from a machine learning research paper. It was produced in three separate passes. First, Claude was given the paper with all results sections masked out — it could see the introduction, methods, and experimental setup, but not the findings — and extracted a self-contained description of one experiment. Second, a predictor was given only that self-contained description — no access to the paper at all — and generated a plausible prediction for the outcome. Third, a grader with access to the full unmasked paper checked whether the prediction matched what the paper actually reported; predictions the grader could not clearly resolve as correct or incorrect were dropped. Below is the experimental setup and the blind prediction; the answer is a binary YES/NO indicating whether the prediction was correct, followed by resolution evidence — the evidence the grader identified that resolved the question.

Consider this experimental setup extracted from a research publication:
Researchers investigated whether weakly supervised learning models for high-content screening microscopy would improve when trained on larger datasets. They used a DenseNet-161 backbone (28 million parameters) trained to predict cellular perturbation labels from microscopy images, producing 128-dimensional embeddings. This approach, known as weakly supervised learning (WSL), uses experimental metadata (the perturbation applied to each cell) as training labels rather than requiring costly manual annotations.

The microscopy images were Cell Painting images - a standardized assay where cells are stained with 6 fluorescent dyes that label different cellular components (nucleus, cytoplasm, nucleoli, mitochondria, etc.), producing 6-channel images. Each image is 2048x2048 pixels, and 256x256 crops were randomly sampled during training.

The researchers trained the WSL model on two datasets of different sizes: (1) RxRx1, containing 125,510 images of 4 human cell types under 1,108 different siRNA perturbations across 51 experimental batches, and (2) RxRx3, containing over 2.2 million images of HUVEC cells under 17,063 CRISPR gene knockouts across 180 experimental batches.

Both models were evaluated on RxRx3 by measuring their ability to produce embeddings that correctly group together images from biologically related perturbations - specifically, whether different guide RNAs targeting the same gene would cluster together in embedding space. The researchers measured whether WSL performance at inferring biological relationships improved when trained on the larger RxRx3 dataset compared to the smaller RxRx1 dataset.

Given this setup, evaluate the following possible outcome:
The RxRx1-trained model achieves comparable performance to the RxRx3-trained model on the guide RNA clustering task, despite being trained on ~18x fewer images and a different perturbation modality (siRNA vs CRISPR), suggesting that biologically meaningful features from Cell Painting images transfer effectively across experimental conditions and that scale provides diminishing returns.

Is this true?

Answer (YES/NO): NO